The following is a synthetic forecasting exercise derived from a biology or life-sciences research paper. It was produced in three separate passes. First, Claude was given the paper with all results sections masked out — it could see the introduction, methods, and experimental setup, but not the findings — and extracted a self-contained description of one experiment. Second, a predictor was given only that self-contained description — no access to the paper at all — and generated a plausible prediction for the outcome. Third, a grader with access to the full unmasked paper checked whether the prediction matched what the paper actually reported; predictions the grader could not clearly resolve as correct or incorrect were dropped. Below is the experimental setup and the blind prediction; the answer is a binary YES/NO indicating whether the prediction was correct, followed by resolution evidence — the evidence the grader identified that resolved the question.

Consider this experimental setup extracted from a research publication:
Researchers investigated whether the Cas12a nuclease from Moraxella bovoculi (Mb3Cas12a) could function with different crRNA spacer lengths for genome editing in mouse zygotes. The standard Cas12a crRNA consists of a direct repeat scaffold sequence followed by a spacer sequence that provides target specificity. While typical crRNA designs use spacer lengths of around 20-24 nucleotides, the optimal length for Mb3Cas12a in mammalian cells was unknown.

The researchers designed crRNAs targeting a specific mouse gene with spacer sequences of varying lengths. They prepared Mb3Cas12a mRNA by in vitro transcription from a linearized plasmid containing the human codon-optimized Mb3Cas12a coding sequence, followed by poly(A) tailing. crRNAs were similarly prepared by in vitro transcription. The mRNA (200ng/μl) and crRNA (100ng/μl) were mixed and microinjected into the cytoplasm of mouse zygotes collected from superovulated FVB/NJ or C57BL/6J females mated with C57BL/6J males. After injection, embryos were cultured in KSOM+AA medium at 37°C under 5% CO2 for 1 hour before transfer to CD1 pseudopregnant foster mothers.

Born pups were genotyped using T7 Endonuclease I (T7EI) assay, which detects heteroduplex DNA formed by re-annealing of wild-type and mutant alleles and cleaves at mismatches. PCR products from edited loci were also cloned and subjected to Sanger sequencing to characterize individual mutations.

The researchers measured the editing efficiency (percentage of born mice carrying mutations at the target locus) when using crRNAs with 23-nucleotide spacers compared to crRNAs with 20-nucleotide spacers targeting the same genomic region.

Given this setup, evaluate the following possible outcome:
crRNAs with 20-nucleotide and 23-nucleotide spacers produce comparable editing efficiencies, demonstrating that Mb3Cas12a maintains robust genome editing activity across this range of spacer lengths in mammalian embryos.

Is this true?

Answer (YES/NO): NO